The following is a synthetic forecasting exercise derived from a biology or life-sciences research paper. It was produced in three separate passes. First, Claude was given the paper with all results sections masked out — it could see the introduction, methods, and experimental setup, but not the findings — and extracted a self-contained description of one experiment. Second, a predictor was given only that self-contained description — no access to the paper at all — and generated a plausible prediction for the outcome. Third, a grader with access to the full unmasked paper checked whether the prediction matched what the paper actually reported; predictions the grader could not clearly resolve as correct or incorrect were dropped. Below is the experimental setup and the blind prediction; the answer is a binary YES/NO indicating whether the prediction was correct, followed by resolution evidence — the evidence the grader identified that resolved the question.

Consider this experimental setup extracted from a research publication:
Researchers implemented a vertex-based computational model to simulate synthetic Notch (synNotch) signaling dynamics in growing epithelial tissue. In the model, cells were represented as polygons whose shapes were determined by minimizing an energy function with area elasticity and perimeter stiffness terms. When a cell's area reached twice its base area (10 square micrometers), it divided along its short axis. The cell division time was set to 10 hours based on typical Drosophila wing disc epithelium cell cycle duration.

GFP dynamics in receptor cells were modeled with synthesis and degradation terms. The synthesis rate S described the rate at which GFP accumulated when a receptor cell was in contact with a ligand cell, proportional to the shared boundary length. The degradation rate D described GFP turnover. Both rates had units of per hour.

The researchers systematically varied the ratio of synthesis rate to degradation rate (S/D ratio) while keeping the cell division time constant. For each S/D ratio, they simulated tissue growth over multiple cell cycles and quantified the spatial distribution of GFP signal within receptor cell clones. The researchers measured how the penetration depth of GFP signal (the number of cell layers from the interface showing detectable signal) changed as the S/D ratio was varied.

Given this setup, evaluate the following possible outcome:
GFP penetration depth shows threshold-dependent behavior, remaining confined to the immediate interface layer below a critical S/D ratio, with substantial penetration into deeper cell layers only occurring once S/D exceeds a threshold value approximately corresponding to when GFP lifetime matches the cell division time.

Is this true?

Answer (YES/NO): NO